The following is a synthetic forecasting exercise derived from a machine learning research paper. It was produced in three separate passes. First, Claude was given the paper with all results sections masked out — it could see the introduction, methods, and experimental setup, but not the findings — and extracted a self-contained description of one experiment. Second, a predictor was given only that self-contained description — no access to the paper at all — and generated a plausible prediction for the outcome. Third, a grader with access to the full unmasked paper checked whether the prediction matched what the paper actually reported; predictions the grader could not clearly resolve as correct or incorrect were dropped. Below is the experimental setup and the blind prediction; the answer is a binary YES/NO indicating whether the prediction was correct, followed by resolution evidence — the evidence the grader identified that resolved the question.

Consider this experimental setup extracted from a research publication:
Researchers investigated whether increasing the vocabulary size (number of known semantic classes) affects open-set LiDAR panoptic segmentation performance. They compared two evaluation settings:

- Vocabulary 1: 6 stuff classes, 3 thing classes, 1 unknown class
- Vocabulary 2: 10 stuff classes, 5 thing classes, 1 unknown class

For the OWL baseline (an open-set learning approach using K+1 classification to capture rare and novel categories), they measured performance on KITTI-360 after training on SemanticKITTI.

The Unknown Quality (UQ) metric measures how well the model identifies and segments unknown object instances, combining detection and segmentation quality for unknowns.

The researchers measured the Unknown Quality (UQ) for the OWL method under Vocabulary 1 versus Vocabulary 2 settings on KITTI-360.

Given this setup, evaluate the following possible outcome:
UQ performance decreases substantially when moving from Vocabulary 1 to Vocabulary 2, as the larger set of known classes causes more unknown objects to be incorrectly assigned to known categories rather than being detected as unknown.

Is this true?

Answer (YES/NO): YES